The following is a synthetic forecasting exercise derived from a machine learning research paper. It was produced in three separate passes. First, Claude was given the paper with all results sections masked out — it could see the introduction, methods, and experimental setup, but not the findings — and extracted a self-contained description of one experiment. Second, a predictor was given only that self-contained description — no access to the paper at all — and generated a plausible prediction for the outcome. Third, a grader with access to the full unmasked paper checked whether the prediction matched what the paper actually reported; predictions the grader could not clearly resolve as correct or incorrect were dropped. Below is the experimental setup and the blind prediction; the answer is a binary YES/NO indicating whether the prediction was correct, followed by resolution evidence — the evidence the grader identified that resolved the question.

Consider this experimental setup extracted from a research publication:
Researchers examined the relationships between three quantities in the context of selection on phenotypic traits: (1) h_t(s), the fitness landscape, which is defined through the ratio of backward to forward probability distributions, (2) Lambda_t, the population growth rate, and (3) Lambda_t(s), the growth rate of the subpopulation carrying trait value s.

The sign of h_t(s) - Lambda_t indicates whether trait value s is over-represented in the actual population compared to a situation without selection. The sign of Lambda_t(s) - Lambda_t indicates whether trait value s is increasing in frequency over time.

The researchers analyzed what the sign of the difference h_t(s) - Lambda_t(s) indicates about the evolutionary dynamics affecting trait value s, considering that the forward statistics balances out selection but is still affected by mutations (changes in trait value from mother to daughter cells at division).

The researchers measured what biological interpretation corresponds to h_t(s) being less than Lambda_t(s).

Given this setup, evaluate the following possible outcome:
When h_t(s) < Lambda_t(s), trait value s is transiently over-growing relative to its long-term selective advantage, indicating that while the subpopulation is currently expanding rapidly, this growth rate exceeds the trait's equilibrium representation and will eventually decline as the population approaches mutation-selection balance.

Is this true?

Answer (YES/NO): NO